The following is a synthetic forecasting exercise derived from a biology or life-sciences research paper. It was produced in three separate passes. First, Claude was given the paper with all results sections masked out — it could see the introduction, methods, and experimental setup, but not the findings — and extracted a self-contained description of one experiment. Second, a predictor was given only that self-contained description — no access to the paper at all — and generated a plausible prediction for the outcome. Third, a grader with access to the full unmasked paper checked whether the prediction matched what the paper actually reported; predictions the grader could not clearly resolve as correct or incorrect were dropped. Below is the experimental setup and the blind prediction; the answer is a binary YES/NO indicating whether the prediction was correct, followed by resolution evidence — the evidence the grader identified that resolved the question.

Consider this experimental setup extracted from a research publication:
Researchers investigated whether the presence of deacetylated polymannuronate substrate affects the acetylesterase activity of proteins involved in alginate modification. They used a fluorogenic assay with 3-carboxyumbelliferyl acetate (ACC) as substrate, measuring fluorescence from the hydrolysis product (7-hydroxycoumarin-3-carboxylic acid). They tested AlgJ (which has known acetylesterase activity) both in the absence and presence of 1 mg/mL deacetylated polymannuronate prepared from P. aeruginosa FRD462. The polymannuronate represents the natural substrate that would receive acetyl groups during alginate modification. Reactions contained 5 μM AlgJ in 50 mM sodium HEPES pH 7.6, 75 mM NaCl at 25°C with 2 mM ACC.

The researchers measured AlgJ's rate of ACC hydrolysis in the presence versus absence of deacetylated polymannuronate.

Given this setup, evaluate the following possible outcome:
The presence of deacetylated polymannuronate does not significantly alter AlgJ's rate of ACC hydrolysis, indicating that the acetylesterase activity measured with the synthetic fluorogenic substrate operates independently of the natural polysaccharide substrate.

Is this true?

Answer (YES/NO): YES